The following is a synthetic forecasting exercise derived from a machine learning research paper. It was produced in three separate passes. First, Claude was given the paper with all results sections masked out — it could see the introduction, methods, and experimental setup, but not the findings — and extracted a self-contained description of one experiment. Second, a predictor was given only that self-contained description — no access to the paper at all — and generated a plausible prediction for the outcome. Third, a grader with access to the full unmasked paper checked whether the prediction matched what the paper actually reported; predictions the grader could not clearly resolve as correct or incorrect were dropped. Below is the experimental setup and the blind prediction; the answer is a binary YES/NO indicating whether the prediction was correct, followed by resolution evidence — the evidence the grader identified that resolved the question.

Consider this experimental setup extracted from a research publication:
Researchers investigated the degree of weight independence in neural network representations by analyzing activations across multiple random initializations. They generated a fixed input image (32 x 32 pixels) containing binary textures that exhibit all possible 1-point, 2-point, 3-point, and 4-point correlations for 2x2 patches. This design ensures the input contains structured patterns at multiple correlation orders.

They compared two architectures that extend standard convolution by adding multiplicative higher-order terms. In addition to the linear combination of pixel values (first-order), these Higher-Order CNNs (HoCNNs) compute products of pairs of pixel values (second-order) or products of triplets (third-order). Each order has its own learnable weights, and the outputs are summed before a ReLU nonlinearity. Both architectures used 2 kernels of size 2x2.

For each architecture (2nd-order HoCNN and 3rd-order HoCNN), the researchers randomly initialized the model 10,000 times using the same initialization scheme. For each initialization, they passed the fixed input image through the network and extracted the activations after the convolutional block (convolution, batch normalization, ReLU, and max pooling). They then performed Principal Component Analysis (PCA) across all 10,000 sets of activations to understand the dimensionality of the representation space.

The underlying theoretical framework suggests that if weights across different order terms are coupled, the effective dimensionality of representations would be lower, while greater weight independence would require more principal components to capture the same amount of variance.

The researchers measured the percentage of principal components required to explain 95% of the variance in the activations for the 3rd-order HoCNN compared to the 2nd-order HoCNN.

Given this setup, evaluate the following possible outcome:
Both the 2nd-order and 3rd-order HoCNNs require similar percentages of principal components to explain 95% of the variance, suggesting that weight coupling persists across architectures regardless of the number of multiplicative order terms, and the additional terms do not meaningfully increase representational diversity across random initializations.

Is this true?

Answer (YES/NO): NO